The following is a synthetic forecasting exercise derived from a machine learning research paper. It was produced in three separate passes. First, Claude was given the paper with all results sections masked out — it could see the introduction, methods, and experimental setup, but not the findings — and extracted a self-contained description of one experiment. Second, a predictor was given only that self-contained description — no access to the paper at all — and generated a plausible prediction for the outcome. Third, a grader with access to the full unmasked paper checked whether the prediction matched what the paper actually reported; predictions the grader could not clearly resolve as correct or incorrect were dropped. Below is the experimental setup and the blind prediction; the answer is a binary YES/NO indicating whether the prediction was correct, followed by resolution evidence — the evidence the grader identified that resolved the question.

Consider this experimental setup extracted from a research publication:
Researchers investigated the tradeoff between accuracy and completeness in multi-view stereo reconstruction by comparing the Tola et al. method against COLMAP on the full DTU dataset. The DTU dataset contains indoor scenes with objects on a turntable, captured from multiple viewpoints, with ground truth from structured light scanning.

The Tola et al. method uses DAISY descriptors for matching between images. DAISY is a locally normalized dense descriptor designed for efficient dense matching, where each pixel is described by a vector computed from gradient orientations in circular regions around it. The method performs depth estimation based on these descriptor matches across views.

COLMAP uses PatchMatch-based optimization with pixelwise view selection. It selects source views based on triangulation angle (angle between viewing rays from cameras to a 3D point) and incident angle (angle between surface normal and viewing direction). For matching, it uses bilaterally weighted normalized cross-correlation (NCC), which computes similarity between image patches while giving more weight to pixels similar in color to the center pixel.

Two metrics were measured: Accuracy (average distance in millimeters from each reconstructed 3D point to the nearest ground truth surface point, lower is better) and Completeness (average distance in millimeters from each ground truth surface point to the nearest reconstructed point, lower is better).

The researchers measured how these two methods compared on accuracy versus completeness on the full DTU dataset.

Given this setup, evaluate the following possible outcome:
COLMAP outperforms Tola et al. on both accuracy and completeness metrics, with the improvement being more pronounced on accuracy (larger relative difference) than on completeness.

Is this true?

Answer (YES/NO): NO